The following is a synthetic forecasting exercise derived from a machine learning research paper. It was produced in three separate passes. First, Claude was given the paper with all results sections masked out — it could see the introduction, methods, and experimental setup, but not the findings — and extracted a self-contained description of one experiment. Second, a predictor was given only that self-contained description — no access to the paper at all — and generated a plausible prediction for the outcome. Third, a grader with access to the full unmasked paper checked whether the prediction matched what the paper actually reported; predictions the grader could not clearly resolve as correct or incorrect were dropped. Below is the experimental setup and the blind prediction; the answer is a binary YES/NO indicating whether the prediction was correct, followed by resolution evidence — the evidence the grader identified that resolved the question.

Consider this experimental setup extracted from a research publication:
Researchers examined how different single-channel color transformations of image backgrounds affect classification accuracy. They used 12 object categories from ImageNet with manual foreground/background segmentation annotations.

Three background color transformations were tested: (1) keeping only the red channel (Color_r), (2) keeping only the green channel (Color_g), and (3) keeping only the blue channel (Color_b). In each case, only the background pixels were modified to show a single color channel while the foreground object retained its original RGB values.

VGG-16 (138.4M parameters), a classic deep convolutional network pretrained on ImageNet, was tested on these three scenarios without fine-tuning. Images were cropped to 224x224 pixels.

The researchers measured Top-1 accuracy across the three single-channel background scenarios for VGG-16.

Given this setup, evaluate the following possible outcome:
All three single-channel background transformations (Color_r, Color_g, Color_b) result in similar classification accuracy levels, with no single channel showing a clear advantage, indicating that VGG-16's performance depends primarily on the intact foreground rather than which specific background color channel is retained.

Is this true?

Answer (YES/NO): NO